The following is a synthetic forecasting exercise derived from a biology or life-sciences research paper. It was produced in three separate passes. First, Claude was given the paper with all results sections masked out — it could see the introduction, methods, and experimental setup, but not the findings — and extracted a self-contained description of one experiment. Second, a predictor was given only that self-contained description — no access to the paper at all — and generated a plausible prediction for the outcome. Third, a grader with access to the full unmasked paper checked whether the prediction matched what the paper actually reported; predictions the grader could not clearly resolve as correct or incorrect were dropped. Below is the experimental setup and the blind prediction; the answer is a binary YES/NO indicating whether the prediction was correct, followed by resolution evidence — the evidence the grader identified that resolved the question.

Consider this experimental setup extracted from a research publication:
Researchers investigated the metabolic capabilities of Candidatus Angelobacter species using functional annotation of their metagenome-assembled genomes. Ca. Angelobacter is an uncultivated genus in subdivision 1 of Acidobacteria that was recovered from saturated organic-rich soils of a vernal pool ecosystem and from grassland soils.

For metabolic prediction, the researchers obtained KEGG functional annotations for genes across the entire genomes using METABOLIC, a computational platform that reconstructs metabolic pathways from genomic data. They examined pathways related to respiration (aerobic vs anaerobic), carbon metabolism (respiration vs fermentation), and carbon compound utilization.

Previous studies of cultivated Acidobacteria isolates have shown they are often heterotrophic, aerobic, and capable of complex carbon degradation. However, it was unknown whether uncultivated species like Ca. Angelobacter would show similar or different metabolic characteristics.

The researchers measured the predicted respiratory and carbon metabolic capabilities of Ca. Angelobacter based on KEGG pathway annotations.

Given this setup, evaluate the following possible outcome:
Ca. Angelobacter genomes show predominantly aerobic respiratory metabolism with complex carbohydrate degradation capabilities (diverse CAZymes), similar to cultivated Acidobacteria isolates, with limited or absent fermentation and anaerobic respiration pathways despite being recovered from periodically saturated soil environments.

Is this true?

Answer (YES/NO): NO